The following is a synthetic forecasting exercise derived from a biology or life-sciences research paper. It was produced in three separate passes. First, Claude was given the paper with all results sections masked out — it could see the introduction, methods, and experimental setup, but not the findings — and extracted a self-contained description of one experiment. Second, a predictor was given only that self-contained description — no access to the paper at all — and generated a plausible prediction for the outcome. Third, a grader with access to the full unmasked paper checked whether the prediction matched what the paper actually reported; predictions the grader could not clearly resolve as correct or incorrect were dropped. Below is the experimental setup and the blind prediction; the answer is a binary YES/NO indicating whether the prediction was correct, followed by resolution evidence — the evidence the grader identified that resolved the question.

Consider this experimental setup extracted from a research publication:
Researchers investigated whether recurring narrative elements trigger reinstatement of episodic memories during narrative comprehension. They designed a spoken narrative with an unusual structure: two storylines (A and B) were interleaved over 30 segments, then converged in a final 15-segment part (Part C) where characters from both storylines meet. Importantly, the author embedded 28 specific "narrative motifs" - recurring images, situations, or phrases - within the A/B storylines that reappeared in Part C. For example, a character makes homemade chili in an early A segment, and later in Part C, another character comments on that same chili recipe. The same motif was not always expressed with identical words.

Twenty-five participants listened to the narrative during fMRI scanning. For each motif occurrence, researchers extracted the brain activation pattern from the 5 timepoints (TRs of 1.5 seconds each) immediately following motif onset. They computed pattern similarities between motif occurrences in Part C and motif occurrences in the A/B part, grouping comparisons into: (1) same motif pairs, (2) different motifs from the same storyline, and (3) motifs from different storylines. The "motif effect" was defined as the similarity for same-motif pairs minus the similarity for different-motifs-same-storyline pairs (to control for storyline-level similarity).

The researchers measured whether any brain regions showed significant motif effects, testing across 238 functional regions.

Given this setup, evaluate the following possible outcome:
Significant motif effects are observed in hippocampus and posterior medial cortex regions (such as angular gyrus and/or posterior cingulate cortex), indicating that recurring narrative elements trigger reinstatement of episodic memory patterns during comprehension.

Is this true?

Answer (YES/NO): NO